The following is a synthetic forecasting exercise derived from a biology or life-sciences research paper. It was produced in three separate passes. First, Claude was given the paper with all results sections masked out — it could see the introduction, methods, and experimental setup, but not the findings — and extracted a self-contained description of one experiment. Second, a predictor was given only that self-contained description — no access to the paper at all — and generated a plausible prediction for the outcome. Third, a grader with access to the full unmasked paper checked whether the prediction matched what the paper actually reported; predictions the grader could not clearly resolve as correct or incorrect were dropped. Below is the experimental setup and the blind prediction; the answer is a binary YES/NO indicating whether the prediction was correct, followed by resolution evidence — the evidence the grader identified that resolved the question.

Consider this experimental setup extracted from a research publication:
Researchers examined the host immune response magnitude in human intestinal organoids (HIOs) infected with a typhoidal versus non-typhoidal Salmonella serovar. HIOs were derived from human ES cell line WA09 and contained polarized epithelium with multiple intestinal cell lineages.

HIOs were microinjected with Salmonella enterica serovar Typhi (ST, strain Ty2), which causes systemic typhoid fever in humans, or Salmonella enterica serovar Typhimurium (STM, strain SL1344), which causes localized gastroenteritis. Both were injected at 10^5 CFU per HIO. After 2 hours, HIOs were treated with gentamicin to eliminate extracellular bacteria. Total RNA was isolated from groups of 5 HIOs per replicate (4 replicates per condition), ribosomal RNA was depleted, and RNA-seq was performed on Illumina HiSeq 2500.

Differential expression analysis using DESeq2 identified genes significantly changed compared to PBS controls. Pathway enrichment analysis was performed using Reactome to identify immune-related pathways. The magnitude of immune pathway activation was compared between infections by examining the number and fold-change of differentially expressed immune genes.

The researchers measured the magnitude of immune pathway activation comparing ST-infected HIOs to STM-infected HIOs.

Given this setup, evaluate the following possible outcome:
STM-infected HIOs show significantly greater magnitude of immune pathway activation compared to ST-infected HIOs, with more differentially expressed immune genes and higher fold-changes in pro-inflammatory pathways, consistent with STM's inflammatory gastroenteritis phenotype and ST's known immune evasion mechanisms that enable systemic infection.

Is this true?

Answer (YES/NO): YES